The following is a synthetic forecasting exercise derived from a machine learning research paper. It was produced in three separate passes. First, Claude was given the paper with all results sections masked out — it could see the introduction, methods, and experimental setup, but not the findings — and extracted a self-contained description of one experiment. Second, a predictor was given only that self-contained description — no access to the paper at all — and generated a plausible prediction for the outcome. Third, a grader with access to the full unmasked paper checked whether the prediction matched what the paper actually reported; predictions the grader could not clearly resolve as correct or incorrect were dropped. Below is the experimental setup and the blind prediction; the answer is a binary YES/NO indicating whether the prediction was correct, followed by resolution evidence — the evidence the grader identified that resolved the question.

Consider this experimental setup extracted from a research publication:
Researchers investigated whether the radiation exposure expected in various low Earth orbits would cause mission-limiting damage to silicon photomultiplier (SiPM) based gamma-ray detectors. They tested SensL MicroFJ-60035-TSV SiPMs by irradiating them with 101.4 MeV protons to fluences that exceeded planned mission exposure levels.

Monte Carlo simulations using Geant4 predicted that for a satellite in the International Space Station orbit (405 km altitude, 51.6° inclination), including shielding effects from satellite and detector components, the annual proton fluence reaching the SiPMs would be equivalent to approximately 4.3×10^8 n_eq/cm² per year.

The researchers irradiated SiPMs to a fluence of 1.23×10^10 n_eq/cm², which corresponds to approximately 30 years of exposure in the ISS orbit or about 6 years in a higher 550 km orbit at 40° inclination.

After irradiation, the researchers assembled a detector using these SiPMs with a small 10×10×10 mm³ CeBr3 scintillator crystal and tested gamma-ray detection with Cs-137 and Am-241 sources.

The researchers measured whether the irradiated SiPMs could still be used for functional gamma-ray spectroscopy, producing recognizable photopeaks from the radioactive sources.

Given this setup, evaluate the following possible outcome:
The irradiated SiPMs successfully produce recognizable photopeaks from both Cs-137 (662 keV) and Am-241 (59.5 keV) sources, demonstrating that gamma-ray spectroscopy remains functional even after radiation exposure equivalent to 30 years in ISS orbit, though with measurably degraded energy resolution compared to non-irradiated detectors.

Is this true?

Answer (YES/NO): YES